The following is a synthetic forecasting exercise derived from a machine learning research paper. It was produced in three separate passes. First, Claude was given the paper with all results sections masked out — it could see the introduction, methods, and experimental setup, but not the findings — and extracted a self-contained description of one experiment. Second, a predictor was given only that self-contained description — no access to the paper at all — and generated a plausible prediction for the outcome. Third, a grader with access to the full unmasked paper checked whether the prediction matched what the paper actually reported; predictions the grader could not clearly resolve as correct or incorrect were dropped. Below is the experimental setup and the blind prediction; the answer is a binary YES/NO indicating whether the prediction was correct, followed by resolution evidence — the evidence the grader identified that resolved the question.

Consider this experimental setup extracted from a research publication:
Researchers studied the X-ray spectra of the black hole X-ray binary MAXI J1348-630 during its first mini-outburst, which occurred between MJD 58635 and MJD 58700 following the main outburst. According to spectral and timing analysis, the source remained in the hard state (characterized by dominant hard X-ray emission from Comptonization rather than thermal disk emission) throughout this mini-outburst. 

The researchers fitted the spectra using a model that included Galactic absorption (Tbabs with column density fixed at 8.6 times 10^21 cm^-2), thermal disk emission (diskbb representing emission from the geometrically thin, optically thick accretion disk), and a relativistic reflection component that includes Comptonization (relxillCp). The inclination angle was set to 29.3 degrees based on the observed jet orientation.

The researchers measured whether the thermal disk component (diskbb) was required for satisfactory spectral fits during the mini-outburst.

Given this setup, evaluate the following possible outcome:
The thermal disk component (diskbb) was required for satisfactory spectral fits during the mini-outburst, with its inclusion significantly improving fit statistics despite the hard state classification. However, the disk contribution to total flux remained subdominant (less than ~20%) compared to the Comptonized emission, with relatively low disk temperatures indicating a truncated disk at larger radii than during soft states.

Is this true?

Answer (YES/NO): NO